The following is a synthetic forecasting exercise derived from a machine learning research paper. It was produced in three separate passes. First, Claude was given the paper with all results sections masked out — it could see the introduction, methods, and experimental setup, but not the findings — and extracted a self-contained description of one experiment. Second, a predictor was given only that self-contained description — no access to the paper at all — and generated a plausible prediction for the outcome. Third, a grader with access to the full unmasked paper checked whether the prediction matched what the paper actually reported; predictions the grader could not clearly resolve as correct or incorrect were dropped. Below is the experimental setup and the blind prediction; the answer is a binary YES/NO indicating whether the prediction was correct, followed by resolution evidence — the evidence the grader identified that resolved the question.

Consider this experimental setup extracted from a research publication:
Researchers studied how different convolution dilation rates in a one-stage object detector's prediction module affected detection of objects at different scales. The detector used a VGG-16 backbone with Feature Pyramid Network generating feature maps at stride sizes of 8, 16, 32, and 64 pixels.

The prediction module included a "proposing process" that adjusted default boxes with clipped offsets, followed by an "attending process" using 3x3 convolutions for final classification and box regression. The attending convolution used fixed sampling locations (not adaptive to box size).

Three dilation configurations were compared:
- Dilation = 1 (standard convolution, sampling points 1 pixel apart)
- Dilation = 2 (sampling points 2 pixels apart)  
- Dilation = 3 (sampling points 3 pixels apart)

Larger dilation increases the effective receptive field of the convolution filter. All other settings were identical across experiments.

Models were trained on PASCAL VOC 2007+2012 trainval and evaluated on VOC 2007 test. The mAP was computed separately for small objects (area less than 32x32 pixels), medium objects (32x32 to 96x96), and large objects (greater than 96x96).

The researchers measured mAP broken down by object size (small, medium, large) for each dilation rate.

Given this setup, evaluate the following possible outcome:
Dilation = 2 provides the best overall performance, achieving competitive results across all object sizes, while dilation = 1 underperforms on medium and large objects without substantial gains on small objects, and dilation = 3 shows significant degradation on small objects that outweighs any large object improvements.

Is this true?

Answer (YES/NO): NO